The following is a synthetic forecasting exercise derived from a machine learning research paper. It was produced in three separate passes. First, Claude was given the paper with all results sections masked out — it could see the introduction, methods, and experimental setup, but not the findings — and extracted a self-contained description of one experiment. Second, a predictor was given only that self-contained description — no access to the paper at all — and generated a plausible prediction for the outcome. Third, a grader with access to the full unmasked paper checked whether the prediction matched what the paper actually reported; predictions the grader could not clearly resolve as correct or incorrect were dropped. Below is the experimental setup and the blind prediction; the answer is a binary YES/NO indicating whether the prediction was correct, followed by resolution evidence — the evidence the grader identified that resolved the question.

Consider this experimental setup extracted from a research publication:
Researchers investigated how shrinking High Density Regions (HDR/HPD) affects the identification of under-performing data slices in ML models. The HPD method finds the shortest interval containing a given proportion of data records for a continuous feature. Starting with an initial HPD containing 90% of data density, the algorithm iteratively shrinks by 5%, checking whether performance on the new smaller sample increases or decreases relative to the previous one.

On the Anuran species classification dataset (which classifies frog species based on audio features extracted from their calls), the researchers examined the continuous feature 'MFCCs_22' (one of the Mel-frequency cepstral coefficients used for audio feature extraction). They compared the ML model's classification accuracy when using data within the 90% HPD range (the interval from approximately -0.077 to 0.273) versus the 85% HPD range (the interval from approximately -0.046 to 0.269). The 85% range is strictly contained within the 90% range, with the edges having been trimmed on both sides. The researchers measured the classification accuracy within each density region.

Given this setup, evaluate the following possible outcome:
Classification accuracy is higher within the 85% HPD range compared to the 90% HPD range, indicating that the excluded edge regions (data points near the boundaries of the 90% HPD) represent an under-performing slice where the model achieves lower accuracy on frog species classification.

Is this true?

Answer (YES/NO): YES